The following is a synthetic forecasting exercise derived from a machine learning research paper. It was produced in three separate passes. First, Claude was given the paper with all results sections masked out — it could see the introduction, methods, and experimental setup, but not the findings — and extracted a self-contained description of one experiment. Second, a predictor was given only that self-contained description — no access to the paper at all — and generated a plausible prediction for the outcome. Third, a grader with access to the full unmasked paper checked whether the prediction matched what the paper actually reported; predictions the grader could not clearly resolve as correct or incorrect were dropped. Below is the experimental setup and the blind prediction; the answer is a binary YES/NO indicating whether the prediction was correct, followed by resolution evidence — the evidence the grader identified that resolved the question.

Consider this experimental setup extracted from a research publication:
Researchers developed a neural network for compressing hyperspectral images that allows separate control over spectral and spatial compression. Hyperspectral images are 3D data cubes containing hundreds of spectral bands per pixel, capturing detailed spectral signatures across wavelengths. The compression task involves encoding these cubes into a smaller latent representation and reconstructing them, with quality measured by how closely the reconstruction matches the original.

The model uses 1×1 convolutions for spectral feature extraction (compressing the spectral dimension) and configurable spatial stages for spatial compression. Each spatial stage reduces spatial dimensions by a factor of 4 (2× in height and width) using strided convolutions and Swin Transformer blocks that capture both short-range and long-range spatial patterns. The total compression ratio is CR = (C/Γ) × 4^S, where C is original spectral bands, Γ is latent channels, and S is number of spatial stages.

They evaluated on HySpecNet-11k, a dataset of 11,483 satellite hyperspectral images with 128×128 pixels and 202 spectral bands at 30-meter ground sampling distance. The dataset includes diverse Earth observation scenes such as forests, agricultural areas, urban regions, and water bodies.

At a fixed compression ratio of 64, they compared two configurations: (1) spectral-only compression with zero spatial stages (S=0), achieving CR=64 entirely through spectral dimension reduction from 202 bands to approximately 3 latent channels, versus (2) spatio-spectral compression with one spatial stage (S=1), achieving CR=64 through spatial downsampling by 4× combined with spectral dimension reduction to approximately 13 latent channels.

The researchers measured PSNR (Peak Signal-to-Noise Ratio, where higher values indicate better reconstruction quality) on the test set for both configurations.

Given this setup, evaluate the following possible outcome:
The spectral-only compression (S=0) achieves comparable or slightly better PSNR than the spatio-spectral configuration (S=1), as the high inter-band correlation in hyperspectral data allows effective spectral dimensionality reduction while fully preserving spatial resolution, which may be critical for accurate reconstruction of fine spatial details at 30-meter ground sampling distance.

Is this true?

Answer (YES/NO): NO